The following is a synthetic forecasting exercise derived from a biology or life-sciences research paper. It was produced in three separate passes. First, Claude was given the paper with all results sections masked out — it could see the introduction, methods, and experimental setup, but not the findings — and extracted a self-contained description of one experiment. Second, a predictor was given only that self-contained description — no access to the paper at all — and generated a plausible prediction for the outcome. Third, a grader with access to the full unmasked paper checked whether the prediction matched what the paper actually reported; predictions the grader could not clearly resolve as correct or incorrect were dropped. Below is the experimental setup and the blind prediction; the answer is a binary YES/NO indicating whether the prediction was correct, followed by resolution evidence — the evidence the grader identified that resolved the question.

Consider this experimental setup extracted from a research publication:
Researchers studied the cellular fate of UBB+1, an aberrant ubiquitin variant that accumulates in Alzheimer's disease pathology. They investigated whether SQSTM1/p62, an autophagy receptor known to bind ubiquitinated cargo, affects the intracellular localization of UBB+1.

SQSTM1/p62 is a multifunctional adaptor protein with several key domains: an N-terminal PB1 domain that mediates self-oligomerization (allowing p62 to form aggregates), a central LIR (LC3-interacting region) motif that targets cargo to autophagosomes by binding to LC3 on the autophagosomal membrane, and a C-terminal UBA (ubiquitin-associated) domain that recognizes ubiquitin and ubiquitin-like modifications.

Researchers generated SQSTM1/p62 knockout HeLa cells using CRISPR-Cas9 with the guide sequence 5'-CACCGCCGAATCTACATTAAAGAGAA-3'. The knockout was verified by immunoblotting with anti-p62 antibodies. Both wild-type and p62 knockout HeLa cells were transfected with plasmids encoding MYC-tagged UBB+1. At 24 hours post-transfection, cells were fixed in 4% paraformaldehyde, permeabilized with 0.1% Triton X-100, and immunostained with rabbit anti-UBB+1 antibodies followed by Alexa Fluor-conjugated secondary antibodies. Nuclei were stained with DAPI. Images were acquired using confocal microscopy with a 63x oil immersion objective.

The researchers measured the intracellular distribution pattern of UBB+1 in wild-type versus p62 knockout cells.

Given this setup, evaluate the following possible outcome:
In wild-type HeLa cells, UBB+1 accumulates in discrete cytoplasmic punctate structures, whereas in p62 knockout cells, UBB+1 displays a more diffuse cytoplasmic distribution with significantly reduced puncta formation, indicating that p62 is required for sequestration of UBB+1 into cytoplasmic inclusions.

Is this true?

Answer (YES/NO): NO